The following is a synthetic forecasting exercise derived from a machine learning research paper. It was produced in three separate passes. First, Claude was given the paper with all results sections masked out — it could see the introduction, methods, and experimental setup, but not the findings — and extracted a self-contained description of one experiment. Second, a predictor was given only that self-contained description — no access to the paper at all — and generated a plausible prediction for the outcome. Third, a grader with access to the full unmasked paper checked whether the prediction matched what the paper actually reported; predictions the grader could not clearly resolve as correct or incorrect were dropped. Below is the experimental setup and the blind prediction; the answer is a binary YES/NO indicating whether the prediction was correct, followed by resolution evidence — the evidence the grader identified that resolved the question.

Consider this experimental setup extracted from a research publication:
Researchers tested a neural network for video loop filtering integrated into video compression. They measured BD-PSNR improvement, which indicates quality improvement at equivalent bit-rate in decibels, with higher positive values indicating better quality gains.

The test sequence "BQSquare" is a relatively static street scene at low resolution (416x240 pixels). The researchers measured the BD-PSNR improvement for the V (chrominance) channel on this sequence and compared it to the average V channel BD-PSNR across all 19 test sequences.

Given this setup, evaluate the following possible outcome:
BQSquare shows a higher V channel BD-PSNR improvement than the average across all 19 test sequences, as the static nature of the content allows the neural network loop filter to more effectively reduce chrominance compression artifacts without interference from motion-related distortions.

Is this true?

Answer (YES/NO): YES